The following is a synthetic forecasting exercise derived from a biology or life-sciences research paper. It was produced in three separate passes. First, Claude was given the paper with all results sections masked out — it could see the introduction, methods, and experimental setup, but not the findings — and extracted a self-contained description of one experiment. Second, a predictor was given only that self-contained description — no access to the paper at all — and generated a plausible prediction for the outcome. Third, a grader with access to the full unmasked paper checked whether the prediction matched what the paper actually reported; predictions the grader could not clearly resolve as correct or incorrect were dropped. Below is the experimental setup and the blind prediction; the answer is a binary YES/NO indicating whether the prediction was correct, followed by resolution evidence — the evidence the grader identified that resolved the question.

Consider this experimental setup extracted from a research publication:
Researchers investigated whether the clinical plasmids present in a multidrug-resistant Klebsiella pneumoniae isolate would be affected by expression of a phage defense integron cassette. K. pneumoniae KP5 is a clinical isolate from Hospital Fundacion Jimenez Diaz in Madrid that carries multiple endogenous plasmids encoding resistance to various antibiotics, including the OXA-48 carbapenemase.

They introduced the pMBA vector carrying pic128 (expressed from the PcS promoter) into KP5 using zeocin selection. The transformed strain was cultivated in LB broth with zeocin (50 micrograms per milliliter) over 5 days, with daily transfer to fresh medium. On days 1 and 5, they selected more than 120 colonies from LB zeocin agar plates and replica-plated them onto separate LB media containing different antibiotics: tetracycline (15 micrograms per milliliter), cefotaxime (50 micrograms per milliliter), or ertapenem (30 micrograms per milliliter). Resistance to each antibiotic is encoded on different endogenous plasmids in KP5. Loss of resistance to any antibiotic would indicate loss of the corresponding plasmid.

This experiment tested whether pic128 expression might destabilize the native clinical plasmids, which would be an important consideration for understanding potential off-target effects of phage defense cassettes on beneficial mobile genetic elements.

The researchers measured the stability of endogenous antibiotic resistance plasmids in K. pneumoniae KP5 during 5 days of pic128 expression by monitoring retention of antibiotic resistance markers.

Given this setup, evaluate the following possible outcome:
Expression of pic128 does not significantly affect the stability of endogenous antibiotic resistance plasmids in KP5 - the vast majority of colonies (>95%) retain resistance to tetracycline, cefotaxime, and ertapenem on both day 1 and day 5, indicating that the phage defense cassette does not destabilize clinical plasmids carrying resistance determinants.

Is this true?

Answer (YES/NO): YES